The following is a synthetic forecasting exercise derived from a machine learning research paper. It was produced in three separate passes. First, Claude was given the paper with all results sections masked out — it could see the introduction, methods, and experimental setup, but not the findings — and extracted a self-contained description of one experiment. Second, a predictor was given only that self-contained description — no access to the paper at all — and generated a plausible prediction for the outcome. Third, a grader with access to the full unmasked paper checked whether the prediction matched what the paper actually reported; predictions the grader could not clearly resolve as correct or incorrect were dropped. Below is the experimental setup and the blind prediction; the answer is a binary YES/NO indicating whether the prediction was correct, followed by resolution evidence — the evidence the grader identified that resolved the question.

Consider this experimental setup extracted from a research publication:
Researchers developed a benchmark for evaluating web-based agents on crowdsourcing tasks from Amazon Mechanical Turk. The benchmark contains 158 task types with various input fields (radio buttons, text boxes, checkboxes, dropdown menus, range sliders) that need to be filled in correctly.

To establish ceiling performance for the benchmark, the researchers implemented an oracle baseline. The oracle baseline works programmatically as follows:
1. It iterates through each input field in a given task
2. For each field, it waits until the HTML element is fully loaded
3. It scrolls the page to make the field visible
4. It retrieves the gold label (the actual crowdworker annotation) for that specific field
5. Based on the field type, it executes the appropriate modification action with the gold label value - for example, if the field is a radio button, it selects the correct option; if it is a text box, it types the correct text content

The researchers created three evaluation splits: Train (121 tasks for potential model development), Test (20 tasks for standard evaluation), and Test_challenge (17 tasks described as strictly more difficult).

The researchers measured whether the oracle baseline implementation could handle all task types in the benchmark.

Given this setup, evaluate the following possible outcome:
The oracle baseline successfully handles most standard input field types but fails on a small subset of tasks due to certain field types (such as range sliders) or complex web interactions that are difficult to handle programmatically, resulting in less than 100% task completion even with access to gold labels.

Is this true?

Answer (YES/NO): NO